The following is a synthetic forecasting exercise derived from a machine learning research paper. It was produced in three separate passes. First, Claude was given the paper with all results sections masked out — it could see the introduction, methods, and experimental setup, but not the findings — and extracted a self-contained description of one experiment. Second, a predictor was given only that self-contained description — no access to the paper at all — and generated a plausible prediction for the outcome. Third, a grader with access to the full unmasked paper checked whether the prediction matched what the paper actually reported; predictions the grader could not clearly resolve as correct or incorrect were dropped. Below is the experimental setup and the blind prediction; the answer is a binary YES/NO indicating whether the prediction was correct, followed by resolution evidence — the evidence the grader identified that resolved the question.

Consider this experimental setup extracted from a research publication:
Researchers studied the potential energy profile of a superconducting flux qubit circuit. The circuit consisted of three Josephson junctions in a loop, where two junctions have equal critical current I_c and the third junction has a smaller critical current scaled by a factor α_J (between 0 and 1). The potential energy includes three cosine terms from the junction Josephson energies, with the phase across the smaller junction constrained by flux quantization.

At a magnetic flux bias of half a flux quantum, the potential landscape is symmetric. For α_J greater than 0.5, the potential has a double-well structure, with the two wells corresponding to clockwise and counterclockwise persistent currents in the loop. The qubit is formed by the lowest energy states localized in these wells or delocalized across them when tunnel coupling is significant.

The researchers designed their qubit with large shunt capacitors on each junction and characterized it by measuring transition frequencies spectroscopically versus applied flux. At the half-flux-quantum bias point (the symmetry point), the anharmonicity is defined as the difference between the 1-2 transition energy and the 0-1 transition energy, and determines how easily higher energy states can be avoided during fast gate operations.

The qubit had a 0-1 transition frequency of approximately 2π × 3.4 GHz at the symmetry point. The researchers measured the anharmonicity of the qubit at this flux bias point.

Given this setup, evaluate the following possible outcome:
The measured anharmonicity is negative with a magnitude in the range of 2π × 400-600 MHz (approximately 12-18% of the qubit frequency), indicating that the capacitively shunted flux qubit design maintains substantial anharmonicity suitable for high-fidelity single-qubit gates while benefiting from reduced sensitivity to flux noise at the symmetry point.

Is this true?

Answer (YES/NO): NO